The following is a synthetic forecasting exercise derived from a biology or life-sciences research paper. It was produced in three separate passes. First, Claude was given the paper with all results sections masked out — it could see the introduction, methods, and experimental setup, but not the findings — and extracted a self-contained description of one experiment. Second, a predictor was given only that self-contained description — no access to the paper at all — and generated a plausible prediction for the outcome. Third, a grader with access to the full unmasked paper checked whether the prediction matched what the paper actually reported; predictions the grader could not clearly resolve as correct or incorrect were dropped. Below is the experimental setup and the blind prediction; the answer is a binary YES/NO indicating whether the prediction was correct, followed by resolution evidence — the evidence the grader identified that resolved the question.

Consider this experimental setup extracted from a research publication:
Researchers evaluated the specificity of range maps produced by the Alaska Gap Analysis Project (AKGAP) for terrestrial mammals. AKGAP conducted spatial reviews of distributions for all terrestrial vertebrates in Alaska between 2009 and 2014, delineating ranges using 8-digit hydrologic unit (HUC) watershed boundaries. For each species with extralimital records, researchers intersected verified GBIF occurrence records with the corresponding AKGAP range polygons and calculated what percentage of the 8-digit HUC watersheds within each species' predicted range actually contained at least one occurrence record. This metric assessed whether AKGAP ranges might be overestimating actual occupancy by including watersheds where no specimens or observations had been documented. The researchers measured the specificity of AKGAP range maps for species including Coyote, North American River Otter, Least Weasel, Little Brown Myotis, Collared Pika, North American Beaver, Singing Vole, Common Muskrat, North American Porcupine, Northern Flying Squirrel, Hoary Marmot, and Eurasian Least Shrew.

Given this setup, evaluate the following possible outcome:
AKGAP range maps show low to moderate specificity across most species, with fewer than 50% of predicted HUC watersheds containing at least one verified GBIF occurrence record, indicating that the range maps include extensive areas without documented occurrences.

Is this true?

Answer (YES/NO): NO